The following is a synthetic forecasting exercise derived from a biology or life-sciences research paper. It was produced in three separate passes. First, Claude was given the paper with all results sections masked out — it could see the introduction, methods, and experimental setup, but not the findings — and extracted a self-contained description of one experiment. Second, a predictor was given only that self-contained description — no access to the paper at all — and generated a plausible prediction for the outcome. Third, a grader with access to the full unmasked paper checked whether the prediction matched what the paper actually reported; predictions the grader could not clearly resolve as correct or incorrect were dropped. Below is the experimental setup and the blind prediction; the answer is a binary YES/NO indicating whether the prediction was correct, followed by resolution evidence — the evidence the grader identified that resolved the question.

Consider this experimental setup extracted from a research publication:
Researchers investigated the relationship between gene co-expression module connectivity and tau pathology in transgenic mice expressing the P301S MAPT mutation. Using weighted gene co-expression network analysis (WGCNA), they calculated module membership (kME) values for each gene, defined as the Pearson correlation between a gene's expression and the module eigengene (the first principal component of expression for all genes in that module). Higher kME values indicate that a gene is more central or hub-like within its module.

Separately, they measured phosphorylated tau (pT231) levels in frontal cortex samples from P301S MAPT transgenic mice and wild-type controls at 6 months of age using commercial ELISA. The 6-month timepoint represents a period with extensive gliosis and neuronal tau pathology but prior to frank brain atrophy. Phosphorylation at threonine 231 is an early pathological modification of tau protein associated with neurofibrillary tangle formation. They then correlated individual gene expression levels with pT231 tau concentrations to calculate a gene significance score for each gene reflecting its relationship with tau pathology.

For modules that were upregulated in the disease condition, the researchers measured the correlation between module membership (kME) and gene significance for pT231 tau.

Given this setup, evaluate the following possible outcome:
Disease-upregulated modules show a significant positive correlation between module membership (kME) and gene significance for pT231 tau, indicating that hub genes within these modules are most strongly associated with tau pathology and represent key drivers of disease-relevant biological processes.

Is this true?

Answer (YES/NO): YES